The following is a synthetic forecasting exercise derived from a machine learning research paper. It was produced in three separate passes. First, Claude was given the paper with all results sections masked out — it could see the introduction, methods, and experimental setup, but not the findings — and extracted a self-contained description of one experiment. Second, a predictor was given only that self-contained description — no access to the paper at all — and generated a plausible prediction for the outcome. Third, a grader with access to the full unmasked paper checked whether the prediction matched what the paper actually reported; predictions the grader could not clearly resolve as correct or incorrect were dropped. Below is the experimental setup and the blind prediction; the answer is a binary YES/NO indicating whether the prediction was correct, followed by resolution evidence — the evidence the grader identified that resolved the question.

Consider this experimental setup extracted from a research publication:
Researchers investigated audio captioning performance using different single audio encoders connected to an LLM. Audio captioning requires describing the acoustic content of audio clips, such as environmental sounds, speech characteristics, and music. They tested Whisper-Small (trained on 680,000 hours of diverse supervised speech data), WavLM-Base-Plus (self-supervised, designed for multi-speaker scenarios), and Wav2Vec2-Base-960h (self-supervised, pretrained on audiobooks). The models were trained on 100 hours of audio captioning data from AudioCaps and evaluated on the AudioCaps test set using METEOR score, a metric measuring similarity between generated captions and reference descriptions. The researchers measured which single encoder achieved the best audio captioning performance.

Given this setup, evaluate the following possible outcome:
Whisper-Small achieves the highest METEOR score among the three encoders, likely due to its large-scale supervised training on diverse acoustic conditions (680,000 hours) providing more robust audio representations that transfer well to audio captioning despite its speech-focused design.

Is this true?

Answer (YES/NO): YES